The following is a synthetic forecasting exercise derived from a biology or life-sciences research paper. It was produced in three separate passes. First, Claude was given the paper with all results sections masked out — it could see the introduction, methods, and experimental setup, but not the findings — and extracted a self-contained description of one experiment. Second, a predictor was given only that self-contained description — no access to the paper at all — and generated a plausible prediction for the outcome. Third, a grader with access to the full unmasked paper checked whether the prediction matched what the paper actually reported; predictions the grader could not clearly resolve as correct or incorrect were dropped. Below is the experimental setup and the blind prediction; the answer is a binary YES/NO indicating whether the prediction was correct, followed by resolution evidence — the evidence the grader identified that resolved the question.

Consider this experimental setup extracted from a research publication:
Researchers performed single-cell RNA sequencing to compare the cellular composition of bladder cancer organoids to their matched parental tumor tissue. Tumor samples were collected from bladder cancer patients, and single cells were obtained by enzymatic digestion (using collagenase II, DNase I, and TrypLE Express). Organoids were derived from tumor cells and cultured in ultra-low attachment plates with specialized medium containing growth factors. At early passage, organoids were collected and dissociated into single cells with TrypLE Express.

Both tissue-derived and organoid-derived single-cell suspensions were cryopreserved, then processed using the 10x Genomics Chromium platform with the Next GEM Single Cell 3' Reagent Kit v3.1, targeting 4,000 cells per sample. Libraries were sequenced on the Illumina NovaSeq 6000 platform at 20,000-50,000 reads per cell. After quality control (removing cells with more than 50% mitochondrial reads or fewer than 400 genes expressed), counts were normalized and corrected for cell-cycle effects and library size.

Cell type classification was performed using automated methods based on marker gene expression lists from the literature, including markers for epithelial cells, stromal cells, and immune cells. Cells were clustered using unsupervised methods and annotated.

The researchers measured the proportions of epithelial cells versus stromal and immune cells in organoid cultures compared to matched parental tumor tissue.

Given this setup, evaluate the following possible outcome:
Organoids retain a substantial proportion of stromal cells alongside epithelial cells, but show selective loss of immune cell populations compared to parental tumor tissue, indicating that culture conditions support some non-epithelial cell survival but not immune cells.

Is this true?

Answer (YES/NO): NO